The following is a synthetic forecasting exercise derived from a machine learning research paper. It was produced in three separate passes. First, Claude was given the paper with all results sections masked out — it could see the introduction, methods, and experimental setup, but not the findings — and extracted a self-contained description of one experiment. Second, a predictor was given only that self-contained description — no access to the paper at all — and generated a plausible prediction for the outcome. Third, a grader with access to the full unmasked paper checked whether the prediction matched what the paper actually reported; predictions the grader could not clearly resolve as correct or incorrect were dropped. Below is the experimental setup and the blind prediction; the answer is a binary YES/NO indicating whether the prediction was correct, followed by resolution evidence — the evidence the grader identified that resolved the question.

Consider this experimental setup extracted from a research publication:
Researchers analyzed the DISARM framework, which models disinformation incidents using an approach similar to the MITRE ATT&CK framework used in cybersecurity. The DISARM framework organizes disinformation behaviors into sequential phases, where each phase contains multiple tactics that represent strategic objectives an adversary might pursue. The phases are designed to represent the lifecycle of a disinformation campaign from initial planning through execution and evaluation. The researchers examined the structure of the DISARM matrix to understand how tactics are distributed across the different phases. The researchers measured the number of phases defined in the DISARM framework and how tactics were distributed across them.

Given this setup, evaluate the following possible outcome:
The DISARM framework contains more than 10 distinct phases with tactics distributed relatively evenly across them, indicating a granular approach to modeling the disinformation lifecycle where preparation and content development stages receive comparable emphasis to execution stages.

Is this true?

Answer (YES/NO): NO